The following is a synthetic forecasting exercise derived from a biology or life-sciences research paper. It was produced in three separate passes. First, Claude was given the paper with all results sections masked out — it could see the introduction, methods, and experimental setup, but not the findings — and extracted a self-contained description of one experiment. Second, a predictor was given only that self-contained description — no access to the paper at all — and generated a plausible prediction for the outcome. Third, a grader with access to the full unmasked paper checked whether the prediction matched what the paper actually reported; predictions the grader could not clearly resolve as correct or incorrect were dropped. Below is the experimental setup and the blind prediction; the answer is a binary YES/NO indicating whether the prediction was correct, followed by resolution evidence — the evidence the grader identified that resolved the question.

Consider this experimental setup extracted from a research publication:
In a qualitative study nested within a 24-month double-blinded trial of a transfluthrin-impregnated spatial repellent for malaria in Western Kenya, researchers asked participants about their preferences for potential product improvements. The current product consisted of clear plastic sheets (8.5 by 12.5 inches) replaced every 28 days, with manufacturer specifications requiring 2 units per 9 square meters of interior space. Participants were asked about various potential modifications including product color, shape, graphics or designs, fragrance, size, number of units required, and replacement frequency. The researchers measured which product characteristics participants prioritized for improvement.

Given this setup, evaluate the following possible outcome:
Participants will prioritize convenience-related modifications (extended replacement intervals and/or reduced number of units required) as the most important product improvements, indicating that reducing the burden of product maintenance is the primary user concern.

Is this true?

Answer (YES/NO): YES